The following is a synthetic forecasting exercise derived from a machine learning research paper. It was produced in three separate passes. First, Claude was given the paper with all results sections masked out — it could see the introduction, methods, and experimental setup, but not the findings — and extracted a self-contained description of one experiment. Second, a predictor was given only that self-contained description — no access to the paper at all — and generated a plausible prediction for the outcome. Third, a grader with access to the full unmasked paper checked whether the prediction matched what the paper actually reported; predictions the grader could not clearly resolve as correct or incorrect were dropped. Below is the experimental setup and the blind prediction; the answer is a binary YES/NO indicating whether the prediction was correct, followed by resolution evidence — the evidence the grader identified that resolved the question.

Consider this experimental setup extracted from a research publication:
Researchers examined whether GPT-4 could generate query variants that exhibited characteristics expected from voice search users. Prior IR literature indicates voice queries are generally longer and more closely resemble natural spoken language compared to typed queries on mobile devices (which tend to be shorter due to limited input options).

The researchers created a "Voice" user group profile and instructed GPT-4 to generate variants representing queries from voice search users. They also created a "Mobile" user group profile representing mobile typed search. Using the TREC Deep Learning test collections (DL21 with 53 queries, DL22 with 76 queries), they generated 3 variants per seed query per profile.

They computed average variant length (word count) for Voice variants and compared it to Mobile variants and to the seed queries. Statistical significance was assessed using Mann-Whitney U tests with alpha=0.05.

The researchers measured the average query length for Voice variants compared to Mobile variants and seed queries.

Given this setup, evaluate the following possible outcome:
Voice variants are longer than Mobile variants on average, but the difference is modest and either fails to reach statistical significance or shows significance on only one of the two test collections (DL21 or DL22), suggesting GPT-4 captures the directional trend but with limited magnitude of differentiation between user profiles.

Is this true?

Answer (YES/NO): NO